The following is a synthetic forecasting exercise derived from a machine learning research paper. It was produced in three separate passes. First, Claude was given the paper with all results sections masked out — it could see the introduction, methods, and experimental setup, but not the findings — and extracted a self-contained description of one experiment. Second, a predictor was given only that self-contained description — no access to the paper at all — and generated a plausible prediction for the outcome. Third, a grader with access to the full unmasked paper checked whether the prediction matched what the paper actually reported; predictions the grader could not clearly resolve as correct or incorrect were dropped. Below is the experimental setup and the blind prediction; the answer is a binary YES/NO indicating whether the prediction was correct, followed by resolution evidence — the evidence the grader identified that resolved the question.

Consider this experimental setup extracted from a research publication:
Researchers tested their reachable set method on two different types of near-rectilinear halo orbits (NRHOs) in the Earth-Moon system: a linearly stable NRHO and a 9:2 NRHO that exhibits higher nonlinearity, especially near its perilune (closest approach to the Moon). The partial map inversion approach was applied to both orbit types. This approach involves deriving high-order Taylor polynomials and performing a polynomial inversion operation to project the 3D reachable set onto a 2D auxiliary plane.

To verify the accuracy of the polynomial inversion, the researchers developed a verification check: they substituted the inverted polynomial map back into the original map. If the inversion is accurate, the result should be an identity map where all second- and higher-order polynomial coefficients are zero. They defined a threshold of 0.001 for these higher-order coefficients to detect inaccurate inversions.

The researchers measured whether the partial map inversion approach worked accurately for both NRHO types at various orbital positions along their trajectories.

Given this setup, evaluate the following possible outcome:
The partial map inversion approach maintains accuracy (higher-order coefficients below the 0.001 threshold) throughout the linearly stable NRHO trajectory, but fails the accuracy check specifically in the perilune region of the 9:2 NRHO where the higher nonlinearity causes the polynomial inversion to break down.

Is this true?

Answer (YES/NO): YES